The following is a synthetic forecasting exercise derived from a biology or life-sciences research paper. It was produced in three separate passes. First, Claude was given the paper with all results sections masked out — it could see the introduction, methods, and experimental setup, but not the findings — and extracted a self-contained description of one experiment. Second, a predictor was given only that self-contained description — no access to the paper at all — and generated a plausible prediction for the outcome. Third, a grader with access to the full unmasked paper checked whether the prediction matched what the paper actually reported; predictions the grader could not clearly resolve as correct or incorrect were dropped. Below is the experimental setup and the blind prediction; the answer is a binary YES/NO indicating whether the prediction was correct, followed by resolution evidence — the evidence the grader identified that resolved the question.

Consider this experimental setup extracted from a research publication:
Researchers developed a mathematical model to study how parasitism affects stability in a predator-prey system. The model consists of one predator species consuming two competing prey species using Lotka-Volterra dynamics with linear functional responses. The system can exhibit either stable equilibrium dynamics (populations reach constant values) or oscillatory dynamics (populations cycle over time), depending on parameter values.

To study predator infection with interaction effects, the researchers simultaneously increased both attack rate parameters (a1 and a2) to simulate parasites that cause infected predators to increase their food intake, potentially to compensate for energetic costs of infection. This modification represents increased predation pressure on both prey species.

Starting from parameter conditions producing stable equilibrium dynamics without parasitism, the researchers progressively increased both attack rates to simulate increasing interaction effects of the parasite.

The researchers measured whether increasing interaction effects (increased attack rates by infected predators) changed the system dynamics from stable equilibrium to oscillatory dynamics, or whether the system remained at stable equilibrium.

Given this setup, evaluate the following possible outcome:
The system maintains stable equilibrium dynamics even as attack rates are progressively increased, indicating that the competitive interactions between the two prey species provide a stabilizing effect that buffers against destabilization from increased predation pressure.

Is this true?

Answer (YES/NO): NO